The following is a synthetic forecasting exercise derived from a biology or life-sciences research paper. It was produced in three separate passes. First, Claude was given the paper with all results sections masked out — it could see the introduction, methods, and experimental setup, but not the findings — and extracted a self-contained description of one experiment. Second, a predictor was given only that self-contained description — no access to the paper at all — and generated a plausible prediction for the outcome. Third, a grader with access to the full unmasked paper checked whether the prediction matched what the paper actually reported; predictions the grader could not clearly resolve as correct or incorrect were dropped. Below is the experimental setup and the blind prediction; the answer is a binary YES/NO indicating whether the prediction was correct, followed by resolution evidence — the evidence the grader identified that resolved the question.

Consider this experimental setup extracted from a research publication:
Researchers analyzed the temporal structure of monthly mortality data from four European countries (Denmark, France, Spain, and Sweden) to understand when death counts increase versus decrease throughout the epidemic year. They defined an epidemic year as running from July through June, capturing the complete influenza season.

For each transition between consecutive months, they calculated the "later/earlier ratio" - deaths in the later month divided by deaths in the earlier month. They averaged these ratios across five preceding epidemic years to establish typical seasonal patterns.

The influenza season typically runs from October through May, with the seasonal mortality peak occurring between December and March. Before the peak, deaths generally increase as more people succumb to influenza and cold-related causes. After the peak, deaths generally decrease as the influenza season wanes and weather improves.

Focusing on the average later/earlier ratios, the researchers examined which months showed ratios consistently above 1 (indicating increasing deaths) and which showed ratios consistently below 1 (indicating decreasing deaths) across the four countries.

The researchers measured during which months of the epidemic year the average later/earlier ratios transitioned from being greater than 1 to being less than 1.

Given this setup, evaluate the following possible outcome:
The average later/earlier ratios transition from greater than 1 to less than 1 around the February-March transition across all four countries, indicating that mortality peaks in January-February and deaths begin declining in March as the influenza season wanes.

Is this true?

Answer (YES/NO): YES